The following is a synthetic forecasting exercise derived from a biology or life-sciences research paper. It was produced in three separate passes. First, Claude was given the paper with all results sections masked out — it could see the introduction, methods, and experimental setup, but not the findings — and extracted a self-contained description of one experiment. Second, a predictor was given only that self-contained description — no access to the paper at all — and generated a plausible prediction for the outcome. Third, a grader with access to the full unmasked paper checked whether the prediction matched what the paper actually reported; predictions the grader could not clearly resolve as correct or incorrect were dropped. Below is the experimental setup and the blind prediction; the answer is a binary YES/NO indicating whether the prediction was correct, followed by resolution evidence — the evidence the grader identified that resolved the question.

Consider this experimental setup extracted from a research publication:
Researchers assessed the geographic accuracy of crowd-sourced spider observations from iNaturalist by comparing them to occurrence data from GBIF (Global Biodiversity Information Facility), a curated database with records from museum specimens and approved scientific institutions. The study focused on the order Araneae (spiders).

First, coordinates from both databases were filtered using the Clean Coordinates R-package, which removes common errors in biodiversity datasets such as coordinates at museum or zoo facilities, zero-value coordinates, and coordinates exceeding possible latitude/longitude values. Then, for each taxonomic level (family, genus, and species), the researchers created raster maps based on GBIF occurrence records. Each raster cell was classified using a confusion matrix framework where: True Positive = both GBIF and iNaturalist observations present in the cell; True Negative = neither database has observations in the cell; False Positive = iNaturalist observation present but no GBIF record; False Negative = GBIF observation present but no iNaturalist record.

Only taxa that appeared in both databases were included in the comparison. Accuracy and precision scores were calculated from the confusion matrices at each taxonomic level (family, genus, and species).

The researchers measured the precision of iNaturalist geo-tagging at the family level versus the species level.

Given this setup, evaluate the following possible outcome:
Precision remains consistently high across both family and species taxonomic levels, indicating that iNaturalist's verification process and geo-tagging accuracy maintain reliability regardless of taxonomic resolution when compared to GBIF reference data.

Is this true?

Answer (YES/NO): YES